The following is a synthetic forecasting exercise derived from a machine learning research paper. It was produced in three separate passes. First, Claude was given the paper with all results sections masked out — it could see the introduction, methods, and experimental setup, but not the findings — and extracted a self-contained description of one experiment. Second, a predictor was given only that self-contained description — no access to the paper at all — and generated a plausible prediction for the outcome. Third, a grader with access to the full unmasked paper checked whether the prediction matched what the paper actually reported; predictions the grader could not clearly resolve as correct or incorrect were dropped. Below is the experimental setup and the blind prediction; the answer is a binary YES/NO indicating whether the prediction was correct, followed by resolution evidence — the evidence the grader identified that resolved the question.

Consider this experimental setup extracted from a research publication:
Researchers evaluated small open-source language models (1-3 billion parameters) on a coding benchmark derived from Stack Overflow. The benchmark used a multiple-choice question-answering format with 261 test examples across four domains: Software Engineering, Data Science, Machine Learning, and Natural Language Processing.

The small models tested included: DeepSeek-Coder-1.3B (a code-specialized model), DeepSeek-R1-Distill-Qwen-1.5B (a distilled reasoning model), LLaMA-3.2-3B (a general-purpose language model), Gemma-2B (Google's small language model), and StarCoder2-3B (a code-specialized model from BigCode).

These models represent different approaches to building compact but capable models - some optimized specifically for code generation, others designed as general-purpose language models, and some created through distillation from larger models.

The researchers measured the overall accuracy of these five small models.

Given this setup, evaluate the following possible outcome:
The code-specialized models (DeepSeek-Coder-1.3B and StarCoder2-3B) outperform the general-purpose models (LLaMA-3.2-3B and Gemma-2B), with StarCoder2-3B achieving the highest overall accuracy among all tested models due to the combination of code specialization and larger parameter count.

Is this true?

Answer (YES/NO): NO